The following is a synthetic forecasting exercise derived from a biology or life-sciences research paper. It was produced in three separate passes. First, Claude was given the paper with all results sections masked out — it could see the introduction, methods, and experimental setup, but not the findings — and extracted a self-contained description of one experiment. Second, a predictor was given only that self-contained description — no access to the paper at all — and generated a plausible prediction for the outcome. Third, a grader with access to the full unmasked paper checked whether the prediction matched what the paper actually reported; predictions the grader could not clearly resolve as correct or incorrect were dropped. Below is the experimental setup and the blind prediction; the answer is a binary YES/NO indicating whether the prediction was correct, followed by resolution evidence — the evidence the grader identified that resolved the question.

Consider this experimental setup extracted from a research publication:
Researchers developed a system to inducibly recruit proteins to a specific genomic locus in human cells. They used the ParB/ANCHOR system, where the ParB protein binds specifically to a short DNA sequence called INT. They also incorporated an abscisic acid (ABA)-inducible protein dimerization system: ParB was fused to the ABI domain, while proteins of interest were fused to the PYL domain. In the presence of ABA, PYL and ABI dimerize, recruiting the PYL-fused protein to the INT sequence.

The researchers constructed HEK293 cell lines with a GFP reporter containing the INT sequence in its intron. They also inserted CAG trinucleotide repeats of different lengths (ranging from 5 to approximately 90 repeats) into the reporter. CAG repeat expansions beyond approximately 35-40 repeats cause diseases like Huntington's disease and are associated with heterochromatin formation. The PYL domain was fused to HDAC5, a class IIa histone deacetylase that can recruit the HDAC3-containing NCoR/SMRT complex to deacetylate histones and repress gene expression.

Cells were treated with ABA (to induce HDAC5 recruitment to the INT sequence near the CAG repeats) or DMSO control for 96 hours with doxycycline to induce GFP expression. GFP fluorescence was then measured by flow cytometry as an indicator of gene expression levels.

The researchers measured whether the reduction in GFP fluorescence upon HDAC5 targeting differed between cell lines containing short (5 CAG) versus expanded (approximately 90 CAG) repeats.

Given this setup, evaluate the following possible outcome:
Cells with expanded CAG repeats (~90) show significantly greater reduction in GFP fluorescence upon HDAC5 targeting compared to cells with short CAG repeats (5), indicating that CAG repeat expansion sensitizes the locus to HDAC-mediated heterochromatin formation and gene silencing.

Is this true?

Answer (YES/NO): NO